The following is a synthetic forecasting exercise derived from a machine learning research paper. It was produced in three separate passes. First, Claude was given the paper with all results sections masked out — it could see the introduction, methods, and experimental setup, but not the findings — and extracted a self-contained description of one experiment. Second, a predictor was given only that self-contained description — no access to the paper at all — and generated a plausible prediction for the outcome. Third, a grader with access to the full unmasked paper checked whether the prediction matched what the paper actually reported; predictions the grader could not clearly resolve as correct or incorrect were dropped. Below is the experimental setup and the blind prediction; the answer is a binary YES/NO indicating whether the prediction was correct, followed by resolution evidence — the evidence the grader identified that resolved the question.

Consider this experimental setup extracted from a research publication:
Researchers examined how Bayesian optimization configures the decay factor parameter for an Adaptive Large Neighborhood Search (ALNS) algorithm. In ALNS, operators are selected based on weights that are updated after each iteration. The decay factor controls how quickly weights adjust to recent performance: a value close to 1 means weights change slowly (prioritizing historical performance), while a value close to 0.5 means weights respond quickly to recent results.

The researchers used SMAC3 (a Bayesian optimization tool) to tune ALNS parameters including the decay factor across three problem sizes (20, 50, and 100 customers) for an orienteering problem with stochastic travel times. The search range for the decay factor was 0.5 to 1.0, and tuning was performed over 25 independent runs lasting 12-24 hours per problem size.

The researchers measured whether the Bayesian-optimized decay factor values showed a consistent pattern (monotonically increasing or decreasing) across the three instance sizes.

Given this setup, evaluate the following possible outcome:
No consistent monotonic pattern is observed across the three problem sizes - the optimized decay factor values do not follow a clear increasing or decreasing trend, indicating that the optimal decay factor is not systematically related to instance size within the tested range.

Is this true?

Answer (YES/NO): YES